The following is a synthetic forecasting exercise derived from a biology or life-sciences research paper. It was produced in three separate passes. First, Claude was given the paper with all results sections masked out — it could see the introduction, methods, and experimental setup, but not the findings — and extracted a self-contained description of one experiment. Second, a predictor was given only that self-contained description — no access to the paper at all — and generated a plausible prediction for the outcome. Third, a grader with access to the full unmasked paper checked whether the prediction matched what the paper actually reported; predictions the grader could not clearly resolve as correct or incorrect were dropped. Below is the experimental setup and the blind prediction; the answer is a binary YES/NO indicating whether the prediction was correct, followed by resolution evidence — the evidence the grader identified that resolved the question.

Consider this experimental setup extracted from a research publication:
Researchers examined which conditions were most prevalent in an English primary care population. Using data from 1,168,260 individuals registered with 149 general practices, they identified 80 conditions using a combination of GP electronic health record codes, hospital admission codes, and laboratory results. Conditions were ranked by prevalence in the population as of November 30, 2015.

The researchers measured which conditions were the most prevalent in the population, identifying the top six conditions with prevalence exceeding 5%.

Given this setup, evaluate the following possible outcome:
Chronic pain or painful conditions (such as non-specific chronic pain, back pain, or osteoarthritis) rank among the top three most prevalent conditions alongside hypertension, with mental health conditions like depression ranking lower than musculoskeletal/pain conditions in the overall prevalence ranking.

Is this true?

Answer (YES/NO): NO